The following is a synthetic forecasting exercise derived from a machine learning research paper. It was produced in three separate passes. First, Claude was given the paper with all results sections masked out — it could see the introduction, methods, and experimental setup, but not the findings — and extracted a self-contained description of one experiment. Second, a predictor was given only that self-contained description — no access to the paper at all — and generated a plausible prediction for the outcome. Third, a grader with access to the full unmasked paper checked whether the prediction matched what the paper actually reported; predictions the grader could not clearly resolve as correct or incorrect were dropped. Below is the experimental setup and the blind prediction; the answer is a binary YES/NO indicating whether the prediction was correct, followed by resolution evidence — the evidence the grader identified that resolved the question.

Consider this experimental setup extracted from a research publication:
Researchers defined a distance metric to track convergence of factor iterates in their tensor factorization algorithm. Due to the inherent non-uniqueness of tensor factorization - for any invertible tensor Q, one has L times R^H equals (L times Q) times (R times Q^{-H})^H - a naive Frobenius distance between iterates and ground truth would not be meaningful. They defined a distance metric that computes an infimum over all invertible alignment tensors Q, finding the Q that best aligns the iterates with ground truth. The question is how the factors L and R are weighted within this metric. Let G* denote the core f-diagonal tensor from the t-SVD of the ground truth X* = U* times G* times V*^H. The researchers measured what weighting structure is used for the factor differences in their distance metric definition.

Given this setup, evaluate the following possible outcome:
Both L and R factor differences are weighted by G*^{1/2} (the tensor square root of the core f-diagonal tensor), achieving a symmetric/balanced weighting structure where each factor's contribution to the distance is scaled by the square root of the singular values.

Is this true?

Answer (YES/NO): YES